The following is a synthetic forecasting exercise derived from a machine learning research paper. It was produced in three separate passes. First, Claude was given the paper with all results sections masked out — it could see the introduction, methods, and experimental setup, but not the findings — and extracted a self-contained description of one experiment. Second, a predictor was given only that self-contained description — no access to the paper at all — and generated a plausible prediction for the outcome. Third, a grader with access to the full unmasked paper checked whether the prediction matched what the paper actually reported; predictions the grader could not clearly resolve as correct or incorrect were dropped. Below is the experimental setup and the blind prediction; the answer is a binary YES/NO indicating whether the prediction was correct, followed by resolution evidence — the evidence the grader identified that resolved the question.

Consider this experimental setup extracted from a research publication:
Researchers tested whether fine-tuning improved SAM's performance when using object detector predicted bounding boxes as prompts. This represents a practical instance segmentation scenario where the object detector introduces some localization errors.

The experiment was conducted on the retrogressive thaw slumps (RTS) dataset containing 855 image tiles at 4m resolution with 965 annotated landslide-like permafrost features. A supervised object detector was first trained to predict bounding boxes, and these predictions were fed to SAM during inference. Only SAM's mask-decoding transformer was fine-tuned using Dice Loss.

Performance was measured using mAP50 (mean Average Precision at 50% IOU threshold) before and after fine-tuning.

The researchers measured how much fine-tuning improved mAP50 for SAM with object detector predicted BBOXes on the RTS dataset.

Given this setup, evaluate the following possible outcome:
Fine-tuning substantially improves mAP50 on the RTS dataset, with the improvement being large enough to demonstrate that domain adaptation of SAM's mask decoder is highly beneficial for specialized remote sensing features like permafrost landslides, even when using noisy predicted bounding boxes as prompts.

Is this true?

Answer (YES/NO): NO